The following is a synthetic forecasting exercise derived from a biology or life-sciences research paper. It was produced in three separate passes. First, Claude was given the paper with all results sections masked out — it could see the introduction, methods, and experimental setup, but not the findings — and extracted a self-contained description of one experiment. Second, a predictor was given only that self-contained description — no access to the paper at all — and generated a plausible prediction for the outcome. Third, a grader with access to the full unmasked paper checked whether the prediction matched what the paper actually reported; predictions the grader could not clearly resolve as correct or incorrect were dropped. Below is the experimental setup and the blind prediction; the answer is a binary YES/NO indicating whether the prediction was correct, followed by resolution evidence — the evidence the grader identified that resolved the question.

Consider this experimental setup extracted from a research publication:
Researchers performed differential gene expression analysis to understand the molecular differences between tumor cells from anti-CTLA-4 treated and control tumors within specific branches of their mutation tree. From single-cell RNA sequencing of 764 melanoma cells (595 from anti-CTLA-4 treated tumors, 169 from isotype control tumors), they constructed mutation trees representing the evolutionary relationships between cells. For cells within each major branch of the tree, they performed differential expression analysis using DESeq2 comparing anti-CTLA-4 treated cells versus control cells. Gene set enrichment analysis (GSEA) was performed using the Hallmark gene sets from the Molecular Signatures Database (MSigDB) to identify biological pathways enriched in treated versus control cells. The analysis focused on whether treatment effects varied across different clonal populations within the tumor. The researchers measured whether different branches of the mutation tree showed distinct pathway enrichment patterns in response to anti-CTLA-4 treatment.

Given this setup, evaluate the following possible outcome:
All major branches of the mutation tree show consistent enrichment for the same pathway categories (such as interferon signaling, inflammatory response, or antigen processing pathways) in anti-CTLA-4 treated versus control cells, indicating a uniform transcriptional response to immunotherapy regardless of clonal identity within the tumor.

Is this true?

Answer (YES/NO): NO